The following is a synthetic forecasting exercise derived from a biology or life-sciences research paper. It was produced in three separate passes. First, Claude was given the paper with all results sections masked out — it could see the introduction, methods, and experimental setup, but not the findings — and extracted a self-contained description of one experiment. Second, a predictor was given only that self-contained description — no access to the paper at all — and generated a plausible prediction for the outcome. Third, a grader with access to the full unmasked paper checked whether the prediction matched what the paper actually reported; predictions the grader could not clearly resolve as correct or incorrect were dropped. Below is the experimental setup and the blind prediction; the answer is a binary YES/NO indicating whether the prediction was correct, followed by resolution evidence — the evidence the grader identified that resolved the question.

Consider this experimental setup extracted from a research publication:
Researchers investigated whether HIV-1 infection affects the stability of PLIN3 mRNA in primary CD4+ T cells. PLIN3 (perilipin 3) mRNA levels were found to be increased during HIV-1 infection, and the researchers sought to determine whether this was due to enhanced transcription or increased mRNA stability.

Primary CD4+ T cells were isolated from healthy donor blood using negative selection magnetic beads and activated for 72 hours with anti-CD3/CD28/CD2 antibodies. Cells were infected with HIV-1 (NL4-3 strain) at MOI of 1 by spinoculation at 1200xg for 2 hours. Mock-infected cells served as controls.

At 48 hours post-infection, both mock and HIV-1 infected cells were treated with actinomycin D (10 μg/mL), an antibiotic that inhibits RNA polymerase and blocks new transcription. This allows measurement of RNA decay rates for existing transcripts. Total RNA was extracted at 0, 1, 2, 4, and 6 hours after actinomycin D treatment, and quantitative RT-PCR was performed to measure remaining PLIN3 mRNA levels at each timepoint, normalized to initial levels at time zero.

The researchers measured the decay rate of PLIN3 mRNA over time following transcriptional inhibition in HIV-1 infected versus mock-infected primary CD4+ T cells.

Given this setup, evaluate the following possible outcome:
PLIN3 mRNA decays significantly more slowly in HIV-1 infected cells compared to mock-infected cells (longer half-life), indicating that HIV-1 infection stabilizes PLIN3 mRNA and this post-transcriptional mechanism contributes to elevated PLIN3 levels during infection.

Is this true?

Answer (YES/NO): YES